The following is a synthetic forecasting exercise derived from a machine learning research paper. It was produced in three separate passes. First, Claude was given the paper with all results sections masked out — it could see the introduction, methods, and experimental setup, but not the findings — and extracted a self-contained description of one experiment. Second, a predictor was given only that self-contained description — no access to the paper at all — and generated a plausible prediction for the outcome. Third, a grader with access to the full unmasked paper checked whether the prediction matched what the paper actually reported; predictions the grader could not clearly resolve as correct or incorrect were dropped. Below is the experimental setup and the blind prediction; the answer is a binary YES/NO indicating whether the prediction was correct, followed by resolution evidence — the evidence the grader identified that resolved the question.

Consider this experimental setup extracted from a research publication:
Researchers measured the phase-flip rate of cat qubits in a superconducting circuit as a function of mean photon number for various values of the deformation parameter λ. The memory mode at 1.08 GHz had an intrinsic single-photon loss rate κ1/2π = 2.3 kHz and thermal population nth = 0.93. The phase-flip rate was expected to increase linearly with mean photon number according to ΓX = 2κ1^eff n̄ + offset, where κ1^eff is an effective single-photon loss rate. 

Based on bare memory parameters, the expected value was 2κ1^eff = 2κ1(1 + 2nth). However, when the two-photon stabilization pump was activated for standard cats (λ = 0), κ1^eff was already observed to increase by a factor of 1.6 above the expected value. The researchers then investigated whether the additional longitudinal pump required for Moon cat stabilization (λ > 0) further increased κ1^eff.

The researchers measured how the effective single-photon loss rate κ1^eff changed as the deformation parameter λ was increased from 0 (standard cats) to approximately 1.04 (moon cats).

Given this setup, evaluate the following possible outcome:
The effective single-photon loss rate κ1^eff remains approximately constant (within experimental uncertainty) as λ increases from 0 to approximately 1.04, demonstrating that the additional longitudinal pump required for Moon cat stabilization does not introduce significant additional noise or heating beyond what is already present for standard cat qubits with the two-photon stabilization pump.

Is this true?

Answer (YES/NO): NO